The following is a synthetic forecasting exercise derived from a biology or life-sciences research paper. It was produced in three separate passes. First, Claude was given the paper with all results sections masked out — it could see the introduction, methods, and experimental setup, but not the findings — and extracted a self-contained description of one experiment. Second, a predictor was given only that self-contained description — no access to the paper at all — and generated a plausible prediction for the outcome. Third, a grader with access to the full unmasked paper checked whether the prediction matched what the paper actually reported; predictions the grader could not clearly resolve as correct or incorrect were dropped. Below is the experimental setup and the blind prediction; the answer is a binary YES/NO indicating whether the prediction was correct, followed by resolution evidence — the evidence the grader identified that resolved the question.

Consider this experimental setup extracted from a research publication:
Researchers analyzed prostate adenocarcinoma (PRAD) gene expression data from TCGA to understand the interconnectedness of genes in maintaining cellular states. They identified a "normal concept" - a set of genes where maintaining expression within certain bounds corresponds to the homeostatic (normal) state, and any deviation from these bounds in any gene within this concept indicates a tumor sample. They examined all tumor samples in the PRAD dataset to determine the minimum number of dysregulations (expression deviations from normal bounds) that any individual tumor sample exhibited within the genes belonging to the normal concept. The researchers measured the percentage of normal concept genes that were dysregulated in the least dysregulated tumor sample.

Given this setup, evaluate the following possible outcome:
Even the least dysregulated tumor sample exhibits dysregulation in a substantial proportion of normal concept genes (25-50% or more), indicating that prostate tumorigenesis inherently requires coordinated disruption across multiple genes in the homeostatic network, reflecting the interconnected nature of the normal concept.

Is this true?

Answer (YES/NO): NO